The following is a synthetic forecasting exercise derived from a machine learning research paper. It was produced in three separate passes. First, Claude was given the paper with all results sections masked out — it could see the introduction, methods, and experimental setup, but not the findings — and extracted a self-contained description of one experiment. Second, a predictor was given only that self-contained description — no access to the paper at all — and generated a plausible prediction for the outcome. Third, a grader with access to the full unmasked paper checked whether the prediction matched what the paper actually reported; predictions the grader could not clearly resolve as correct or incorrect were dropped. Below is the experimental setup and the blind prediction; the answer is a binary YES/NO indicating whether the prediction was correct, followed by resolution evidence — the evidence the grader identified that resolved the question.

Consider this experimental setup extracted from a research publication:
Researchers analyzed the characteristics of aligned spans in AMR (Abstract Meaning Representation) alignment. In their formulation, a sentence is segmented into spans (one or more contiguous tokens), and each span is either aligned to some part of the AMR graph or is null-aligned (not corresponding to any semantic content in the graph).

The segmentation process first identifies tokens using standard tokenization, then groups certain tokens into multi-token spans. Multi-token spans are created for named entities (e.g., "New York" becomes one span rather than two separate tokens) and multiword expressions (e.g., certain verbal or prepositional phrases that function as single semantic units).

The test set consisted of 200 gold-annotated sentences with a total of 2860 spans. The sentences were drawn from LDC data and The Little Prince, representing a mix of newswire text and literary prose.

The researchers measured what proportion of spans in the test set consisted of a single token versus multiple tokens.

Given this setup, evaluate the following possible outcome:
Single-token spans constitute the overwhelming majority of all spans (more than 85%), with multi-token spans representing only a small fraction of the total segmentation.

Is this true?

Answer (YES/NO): YES